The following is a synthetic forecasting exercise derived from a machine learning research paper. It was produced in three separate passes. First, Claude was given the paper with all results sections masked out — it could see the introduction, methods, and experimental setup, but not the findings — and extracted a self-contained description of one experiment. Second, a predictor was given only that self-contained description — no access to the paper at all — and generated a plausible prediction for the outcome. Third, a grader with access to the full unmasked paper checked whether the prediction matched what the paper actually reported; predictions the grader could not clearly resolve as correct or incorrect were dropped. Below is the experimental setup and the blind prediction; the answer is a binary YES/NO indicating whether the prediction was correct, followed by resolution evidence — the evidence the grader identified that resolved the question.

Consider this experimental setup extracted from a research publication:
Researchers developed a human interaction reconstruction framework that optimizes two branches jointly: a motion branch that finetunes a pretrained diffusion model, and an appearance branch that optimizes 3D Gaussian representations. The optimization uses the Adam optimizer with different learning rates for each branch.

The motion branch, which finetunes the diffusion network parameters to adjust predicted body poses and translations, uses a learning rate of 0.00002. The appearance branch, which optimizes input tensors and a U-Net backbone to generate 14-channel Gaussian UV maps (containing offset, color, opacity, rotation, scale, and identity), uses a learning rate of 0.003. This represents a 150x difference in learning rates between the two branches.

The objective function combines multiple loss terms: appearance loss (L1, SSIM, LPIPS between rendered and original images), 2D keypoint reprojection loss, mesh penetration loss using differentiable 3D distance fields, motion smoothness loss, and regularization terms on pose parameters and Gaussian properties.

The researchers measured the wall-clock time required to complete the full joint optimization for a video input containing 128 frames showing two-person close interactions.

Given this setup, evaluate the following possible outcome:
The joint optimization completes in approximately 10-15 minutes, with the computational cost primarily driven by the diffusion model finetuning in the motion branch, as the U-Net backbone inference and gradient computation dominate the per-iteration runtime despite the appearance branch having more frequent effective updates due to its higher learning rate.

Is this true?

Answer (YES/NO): NO